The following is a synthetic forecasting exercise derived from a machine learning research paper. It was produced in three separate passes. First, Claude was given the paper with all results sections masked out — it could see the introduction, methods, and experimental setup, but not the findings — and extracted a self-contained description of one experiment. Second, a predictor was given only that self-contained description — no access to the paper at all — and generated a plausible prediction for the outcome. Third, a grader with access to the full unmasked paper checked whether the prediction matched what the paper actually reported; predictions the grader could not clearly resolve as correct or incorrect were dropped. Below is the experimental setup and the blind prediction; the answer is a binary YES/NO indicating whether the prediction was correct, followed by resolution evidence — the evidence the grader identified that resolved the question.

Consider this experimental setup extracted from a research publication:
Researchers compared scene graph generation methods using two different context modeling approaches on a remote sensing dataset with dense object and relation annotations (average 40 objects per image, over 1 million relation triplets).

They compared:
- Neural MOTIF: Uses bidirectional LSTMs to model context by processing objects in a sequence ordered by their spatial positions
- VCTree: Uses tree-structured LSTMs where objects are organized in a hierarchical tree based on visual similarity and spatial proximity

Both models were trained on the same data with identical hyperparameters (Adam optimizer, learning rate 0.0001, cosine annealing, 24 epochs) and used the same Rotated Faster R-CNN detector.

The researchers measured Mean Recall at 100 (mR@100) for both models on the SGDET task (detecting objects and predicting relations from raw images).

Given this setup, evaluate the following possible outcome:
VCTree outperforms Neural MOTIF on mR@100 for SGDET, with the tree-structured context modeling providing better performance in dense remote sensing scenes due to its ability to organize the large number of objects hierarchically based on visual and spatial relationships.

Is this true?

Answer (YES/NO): YES